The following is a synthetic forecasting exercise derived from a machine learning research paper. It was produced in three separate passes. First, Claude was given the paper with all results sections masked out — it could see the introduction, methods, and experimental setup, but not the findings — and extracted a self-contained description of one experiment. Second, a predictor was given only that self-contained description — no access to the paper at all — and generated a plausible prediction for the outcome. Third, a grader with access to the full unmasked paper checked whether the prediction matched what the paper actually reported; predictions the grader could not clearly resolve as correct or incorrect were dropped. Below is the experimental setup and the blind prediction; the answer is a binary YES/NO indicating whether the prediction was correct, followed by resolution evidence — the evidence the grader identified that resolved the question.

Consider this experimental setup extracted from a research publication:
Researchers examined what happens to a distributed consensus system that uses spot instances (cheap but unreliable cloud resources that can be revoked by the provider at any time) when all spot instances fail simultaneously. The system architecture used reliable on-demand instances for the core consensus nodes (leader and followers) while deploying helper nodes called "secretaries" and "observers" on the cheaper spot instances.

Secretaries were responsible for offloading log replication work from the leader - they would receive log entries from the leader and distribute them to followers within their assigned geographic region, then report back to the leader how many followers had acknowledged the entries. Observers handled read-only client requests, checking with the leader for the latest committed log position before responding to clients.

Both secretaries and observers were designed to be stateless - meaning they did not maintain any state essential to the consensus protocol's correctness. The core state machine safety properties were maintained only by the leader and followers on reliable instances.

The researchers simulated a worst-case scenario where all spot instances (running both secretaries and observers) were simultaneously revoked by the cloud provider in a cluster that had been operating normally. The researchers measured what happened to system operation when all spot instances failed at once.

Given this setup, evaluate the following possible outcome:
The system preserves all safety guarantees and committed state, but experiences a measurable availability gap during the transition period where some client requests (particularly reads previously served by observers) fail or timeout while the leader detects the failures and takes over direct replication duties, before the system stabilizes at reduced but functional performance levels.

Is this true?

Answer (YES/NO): YES